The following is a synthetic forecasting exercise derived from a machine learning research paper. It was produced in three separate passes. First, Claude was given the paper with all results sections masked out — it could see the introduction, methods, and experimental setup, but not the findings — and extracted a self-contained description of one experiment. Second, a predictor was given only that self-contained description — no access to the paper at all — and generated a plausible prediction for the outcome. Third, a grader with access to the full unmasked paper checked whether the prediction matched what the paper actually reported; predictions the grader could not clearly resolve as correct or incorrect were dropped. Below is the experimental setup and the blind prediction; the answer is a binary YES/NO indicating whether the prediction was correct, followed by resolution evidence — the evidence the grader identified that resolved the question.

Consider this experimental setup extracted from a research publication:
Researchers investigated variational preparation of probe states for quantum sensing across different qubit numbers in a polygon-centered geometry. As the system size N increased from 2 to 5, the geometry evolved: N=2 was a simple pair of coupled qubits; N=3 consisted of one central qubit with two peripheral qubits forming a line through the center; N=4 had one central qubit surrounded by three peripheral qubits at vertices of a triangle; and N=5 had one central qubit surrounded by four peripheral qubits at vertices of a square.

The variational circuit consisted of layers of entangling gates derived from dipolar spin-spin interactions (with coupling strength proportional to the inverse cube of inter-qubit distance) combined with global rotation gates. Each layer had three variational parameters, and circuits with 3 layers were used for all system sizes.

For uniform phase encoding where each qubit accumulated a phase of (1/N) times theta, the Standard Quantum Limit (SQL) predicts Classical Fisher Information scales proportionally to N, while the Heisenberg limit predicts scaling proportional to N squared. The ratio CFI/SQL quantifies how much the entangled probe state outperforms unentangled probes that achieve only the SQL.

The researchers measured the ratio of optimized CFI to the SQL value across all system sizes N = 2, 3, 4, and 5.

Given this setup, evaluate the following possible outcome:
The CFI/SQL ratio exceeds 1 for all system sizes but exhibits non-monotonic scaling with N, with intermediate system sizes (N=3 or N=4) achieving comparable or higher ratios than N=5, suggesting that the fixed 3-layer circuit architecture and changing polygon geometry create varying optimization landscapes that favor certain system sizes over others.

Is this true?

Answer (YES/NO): NO